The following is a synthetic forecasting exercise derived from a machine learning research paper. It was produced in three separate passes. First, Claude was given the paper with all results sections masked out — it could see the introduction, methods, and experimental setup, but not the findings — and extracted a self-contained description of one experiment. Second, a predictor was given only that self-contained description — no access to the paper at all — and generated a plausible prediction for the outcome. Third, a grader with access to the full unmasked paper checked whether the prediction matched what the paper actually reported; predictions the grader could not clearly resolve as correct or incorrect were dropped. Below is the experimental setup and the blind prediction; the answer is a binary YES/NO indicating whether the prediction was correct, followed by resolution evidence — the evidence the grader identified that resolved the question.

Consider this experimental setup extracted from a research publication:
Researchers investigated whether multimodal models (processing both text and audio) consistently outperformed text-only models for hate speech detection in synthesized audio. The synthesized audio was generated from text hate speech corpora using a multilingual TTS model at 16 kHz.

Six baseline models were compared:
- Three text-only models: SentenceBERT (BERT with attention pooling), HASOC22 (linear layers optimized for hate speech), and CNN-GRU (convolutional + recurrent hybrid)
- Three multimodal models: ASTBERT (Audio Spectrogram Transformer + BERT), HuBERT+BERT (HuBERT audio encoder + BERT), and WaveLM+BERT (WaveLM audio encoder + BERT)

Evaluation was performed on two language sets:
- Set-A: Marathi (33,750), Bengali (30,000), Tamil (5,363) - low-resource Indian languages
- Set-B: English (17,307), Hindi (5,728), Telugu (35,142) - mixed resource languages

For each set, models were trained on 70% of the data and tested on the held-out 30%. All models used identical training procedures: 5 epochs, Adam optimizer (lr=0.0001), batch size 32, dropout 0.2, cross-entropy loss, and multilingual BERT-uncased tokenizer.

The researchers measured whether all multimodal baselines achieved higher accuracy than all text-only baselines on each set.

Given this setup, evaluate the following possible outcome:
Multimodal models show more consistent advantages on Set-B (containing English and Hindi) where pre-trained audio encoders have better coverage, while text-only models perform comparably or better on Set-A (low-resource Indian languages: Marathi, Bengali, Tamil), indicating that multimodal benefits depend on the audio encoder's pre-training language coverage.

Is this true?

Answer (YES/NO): NO